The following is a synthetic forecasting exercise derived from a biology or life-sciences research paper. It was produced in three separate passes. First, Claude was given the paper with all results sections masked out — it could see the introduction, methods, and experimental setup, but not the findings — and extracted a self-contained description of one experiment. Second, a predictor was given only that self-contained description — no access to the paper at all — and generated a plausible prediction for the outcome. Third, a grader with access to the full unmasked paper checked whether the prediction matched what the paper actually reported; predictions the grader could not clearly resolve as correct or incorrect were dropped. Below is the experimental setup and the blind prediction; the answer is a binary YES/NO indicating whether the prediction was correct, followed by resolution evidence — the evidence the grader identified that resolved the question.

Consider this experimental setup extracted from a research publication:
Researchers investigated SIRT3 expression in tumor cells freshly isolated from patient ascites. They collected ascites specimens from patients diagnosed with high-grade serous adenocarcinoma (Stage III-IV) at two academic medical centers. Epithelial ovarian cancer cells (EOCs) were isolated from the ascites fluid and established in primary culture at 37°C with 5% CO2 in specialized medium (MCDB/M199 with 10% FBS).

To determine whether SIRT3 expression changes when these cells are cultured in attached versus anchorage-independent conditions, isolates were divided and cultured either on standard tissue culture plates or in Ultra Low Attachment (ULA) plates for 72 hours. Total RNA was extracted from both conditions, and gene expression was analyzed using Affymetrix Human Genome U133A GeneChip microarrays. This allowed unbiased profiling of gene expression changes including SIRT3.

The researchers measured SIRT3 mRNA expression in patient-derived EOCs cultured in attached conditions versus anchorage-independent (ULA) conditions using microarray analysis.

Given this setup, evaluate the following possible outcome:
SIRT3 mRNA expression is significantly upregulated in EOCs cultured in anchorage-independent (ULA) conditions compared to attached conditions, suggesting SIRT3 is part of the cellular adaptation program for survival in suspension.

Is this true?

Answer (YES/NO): YES